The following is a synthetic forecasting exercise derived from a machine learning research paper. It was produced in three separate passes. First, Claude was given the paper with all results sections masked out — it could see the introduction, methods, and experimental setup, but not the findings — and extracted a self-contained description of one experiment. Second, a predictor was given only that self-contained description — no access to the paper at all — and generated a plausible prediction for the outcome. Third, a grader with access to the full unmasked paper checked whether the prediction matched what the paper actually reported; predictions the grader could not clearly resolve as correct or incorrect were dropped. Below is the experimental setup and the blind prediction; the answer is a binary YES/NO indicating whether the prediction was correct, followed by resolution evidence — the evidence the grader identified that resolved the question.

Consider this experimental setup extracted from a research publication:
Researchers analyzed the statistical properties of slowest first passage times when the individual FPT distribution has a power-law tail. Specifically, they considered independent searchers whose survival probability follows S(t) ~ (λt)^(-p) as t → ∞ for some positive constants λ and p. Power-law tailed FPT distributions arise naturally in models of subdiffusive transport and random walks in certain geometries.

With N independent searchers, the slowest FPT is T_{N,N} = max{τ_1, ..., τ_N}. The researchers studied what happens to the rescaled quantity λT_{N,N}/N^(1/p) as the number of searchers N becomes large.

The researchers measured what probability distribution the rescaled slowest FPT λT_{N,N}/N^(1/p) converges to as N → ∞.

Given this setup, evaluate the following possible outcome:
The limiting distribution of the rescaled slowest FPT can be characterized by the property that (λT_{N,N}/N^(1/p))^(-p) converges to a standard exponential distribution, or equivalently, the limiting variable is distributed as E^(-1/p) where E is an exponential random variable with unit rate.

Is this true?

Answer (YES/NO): YES